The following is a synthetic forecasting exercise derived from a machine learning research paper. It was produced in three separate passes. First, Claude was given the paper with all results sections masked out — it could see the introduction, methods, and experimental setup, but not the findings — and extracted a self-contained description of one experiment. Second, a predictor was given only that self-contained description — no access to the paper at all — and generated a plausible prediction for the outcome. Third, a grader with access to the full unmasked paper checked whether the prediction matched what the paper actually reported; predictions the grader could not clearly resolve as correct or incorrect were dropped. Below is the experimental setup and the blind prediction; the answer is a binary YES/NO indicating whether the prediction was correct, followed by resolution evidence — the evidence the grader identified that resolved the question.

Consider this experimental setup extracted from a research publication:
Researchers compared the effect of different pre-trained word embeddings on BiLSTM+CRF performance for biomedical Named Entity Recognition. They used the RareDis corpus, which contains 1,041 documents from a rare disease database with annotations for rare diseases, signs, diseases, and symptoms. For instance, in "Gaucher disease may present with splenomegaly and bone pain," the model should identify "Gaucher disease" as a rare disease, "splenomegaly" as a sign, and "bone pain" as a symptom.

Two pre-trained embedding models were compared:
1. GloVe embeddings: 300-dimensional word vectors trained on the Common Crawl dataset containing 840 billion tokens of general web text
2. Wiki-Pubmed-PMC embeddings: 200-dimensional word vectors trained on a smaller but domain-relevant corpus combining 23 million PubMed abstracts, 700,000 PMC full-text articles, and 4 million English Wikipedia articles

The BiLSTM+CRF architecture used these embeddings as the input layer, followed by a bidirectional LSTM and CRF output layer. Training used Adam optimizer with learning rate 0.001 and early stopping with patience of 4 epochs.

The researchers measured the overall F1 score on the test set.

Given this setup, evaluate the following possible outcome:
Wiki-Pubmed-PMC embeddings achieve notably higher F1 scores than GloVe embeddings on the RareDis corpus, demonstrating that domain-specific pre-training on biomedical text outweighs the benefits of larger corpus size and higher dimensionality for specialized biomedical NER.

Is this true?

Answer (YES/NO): NO